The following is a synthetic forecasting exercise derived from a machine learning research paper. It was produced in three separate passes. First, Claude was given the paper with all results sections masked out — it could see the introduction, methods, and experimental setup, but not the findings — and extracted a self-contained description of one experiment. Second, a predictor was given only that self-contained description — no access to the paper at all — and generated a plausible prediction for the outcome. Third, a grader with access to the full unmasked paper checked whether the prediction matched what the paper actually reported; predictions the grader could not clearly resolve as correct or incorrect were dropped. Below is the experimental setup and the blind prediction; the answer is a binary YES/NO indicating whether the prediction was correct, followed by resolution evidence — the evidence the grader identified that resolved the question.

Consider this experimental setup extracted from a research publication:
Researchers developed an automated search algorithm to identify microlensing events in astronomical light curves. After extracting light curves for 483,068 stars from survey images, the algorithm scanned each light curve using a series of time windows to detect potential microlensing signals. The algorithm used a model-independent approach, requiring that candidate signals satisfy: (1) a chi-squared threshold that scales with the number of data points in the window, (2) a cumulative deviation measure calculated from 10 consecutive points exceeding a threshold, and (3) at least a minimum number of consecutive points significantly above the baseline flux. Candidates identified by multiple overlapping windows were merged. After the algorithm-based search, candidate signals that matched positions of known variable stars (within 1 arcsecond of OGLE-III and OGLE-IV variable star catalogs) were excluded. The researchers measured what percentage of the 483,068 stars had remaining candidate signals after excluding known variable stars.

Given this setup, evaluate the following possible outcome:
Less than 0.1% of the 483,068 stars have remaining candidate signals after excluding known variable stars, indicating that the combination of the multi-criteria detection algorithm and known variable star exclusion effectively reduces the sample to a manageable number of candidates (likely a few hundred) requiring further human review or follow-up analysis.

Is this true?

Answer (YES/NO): NO